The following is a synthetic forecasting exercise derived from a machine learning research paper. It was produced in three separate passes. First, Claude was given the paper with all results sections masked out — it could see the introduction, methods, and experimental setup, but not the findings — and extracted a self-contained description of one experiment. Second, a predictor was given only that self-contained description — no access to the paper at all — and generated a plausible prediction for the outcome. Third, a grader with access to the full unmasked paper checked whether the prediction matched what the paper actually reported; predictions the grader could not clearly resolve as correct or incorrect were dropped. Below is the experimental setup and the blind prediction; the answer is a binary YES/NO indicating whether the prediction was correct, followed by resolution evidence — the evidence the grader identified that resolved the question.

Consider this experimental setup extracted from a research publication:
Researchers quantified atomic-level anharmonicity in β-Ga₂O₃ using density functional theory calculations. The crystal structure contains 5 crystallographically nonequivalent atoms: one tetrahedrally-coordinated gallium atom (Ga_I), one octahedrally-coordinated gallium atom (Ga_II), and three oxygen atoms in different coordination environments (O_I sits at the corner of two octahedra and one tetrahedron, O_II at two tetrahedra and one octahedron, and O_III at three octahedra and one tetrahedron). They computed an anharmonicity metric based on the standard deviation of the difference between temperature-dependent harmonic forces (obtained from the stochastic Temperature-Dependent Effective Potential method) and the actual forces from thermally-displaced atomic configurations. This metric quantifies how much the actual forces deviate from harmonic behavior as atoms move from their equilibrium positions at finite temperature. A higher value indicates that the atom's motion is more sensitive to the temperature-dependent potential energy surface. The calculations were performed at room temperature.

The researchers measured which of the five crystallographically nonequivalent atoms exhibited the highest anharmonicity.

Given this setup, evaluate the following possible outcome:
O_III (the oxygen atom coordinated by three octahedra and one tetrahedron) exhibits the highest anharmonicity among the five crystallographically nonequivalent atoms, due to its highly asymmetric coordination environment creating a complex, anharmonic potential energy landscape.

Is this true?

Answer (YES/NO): NO